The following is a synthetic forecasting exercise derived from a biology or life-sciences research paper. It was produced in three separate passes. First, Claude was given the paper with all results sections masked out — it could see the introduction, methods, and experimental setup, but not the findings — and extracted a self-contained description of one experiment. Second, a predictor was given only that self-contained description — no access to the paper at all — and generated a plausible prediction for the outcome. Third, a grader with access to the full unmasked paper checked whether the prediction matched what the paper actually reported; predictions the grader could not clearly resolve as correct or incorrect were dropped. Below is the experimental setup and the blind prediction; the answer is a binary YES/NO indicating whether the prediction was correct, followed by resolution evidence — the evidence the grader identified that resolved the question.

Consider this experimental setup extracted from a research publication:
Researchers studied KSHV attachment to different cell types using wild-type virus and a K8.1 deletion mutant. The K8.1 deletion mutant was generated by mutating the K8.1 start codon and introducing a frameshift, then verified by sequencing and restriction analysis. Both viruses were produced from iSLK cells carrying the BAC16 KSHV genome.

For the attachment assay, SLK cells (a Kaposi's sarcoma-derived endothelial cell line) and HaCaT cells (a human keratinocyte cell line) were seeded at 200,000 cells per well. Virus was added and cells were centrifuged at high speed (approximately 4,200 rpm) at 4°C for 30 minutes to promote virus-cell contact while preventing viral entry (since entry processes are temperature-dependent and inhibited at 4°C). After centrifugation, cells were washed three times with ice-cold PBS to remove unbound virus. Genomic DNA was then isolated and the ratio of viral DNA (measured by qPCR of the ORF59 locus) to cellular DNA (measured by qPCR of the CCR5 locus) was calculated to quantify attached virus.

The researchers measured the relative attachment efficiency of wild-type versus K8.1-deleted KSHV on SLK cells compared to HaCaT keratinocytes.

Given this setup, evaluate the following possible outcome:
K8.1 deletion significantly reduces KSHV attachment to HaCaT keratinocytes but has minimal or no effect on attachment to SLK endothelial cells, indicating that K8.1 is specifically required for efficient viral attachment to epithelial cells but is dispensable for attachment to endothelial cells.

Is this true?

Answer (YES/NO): YES